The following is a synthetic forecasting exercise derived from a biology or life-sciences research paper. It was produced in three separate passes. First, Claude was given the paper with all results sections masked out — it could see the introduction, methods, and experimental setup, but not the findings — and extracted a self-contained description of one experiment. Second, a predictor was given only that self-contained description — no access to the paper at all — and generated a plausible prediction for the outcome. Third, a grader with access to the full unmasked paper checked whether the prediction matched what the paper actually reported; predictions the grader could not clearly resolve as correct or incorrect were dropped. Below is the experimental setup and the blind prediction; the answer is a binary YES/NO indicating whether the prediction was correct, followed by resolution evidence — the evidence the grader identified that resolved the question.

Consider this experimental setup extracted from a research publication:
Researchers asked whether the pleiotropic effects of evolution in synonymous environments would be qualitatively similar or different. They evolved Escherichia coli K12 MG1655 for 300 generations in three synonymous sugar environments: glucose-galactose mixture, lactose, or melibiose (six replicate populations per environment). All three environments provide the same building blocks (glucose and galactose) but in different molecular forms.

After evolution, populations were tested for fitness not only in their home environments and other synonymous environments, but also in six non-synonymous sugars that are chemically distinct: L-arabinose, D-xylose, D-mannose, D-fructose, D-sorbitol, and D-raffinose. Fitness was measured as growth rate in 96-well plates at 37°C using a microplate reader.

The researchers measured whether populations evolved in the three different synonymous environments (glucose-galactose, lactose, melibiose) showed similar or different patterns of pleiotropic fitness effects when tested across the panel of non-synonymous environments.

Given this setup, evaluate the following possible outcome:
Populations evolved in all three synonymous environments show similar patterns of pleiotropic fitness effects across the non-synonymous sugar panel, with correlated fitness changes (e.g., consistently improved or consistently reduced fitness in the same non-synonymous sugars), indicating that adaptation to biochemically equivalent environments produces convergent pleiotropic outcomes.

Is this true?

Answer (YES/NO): YES